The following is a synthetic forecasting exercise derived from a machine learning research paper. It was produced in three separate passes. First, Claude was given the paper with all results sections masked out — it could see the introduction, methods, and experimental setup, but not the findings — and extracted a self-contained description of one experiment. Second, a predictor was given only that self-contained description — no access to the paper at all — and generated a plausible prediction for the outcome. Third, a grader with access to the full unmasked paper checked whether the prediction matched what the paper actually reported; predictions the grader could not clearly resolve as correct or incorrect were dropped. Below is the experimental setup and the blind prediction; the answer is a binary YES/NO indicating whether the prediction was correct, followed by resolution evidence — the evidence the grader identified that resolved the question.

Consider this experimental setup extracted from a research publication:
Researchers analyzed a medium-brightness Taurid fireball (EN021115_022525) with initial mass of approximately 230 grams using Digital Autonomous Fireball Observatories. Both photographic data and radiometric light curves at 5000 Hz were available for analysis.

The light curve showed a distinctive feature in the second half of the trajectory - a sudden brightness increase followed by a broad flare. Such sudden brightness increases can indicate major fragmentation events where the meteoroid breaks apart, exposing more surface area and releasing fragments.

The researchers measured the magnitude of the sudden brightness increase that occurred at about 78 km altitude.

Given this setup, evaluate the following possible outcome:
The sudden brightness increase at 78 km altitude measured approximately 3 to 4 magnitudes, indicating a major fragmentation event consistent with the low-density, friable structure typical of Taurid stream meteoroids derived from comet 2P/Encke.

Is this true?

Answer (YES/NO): YES